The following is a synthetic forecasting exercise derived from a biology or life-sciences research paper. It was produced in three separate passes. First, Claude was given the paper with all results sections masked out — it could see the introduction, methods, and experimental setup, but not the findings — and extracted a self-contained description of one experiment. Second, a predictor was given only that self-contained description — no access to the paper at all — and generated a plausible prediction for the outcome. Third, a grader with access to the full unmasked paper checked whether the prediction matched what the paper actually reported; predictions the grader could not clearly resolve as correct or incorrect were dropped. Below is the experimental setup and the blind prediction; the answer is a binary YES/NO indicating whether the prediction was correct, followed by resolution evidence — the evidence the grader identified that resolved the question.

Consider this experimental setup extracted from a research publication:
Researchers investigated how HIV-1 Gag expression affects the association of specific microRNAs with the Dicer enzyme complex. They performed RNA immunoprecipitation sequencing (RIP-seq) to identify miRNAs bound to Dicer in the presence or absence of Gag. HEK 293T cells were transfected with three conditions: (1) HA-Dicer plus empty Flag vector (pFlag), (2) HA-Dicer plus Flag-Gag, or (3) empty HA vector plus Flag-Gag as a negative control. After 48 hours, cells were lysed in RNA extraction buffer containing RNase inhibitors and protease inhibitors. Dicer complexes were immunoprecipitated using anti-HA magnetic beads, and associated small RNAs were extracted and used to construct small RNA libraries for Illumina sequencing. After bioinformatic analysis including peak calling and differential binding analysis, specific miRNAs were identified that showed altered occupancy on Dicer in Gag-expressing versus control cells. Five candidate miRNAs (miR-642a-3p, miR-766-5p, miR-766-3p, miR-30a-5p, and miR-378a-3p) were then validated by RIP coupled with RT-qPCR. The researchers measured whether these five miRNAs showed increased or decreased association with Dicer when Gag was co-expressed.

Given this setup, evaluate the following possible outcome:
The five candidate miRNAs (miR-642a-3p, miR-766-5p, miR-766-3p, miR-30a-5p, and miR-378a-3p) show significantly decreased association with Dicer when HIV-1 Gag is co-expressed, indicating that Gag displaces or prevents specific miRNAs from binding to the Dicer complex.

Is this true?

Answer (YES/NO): NO